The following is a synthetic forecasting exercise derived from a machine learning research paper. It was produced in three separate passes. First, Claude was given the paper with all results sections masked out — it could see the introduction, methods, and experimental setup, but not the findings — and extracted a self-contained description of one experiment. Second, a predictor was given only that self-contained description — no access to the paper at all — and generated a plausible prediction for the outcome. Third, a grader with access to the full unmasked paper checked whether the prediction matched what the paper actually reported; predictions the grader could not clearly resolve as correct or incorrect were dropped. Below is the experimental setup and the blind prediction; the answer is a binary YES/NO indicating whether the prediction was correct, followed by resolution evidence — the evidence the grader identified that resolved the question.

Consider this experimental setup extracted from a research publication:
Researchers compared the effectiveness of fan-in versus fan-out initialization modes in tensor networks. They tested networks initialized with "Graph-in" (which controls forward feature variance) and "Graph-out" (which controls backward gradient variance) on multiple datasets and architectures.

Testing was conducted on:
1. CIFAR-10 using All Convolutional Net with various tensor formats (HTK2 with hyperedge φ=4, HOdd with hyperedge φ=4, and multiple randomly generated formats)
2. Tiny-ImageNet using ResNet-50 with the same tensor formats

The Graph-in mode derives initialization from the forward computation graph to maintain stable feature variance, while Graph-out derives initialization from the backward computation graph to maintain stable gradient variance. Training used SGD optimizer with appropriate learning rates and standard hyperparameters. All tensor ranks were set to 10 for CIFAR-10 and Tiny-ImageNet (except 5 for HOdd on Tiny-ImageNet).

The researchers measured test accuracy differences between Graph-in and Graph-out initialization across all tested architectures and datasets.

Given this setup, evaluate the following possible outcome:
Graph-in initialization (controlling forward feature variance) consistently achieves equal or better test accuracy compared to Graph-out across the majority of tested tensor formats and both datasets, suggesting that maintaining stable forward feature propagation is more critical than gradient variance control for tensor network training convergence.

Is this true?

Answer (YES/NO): NO